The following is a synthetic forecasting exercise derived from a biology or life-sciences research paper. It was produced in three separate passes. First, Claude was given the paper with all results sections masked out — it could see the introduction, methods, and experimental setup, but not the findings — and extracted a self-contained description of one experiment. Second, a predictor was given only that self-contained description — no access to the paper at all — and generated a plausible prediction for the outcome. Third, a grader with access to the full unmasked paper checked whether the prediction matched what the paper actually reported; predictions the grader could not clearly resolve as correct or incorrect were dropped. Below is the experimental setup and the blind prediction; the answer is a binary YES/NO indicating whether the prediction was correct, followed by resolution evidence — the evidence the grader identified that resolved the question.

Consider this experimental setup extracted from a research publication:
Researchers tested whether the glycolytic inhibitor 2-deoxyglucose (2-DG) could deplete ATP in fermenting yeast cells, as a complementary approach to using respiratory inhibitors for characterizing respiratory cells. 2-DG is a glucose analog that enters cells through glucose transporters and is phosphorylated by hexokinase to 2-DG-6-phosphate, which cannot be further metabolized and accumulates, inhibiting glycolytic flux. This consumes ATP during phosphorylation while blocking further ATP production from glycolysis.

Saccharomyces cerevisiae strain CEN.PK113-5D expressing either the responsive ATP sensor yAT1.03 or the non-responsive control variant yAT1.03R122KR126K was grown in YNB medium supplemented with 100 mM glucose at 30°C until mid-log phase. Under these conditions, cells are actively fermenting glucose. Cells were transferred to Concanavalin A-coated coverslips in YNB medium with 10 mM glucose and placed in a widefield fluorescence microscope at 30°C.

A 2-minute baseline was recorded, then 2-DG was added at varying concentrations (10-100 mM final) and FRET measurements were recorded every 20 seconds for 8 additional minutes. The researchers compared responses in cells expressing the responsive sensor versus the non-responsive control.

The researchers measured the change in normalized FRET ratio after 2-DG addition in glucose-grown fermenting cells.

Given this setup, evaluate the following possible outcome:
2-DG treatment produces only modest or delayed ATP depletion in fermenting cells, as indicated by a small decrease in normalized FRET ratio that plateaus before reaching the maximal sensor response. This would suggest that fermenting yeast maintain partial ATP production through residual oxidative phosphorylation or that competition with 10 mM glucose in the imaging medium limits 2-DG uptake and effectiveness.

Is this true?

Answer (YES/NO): NO